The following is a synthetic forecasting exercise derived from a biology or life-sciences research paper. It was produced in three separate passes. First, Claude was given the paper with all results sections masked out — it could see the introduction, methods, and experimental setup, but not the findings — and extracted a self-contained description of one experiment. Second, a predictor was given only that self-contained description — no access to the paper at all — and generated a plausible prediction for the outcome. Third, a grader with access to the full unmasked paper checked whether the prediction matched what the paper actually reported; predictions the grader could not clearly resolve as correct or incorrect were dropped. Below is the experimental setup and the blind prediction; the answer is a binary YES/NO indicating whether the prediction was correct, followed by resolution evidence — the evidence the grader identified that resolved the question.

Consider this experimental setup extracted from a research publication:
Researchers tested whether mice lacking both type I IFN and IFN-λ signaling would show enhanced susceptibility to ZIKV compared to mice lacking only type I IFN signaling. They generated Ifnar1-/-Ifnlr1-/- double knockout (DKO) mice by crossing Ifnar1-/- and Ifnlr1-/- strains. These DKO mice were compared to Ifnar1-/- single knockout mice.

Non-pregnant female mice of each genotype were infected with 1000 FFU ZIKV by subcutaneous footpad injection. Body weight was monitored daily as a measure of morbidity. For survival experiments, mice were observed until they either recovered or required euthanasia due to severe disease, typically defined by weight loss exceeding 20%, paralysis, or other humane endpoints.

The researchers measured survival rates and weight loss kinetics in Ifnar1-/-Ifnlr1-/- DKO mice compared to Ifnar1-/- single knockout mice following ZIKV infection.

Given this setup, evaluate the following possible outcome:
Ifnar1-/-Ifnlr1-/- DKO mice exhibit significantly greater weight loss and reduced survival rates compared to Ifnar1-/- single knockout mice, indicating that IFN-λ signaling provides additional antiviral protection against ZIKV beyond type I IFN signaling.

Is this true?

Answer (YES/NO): NO